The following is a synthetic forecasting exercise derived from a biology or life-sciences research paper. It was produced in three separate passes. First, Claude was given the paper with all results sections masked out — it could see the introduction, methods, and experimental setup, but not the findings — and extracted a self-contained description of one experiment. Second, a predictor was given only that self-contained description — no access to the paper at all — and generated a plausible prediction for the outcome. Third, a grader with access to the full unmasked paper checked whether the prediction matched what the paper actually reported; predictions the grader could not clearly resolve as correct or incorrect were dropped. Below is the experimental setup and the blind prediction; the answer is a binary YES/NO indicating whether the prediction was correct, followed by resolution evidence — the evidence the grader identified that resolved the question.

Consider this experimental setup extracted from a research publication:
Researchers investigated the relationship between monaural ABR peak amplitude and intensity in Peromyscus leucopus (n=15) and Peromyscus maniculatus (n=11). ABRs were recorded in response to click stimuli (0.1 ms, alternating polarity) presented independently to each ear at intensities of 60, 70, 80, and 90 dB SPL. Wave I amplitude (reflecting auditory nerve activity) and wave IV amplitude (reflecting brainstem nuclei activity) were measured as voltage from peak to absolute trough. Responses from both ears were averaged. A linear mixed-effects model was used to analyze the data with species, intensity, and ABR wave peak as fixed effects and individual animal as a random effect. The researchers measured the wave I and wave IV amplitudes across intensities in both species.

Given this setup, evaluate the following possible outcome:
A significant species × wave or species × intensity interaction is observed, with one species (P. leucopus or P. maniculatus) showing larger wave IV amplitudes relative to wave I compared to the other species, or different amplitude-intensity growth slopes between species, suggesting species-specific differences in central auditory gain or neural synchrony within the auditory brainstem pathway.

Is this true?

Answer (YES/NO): NO